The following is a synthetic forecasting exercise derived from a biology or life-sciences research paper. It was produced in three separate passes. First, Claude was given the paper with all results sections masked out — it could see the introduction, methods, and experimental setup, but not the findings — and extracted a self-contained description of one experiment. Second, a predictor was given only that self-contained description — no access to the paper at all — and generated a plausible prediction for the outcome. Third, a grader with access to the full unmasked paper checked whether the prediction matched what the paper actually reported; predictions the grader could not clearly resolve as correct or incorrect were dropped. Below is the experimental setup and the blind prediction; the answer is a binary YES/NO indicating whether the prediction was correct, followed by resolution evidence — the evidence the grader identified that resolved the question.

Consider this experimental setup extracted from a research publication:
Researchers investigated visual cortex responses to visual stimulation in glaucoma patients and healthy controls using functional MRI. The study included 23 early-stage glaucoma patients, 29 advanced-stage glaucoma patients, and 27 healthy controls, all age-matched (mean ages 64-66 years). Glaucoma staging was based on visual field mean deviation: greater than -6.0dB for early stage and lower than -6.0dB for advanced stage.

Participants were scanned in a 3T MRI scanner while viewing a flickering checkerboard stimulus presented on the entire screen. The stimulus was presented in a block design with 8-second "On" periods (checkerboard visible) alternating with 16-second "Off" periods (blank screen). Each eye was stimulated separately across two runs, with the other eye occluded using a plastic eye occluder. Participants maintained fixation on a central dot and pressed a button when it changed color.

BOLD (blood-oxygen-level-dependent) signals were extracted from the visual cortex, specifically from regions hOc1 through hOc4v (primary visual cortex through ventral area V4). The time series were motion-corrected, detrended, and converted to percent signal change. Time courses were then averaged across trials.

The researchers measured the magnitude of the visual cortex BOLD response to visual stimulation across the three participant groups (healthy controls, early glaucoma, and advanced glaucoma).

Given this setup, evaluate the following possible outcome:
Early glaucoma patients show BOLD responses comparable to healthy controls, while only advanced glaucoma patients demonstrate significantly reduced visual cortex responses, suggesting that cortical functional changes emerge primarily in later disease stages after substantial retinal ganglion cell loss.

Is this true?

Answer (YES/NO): NO